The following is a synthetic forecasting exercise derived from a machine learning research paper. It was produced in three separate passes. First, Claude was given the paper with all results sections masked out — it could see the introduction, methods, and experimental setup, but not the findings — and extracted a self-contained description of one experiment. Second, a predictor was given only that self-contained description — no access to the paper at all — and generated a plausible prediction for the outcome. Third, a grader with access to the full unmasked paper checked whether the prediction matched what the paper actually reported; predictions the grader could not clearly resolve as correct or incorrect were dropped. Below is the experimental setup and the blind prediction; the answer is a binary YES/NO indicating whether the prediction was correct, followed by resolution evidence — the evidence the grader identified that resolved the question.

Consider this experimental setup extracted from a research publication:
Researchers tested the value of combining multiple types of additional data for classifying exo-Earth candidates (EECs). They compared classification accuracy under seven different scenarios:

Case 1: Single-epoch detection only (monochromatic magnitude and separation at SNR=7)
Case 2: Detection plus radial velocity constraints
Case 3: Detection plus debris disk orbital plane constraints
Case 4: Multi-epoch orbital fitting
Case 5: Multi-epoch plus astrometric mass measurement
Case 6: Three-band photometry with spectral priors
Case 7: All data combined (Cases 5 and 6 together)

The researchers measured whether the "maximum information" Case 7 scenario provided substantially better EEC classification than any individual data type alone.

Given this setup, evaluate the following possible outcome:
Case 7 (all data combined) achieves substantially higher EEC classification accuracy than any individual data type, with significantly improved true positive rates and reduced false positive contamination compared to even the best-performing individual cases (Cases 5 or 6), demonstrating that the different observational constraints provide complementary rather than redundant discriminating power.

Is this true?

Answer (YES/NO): YES